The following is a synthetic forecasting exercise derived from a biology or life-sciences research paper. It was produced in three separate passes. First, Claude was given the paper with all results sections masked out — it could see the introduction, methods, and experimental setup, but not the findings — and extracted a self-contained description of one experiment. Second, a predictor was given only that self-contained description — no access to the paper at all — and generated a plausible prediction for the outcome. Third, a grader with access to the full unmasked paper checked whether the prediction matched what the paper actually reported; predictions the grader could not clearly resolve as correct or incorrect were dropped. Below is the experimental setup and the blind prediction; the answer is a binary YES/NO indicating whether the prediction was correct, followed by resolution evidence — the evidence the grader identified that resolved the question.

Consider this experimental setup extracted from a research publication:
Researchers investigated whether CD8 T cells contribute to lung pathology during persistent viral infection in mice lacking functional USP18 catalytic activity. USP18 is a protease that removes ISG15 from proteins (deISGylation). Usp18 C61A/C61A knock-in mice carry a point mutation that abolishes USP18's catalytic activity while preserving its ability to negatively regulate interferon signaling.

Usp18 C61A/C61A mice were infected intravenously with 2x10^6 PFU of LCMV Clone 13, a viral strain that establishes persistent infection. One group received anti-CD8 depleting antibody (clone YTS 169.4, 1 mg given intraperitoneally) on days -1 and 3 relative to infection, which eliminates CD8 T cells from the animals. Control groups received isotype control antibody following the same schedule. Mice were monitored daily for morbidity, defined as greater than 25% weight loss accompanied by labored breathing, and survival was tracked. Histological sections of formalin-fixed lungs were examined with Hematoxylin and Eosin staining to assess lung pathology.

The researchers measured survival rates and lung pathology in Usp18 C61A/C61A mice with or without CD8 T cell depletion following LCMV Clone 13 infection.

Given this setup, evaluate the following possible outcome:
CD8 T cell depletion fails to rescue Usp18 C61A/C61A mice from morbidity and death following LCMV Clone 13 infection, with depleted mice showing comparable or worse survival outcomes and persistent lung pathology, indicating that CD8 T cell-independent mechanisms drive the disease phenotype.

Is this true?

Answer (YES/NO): NO